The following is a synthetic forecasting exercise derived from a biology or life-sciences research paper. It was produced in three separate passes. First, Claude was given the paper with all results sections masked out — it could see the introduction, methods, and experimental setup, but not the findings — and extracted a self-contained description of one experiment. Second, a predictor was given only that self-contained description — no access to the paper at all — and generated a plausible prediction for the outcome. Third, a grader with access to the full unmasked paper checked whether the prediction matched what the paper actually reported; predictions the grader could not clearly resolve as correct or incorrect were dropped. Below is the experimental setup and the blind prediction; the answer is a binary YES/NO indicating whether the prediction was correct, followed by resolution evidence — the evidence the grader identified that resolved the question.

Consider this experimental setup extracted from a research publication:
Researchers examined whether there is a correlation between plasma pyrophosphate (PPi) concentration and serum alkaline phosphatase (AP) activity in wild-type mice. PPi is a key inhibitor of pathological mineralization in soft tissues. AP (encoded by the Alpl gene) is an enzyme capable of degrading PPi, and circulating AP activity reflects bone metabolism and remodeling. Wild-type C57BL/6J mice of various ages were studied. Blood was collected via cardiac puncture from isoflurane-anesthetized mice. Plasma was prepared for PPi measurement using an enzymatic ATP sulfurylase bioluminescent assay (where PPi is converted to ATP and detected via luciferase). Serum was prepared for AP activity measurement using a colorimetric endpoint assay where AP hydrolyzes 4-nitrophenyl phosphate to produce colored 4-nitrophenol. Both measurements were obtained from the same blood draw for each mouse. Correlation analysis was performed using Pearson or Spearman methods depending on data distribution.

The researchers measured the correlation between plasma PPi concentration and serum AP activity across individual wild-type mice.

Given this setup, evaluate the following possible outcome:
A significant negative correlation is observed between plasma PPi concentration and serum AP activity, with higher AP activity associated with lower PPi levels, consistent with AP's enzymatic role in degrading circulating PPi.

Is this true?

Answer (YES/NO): YES